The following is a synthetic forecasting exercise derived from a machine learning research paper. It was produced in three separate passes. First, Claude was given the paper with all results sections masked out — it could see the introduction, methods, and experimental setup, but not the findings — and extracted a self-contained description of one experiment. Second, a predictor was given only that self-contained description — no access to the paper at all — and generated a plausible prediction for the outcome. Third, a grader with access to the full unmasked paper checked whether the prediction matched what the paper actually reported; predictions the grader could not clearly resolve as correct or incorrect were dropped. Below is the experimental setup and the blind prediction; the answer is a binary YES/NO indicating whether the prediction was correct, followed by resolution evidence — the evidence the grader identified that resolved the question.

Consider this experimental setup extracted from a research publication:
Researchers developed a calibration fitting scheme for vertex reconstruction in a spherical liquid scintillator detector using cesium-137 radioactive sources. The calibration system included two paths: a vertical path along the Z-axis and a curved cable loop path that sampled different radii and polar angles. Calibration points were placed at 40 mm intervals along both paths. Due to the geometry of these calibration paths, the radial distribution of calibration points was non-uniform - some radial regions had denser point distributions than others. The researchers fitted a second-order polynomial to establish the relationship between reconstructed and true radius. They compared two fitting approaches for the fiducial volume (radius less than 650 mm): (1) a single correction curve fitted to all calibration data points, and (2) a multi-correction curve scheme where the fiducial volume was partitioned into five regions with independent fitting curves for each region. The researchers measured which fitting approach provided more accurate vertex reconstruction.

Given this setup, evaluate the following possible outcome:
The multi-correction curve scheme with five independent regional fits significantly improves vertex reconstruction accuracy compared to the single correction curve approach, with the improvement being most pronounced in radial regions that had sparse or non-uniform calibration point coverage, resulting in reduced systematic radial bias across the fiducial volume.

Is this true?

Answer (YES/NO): YES